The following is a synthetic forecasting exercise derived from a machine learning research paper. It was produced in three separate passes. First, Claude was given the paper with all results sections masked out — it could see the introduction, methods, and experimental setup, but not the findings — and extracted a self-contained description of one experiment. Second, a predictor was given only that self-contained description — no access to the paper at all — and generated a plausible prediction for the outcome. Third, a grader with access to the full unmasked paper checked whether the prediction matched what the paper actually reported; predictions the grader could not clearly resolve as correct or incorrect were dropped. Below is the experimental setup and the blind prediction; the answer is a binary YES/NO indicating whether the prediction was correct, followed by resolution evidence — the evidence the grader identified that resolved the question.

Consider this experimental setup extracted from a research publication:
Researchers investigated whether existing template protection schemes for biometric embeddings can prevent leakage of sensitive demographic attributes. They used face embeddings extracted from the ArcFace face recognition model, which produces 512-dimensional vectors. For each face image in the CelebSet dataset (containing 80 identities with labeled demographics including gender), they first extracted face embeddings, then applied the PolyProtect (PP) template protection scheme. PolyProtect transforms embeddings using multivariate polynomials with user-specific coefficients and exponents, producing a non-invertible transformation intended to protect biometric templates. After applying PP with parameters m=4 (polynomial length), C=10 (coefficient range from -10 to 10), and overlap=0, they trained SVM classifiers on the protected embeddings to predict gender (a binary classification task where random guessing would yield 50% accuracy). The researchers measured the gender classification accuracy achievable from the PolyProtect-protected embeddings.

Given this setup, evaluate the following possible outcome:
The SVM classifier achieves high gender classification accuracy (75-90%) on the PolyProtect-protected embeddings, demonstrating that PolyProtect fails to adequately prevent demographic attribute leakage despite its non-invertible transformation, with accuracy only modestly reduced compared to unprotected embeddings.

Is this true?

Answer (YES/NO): YES